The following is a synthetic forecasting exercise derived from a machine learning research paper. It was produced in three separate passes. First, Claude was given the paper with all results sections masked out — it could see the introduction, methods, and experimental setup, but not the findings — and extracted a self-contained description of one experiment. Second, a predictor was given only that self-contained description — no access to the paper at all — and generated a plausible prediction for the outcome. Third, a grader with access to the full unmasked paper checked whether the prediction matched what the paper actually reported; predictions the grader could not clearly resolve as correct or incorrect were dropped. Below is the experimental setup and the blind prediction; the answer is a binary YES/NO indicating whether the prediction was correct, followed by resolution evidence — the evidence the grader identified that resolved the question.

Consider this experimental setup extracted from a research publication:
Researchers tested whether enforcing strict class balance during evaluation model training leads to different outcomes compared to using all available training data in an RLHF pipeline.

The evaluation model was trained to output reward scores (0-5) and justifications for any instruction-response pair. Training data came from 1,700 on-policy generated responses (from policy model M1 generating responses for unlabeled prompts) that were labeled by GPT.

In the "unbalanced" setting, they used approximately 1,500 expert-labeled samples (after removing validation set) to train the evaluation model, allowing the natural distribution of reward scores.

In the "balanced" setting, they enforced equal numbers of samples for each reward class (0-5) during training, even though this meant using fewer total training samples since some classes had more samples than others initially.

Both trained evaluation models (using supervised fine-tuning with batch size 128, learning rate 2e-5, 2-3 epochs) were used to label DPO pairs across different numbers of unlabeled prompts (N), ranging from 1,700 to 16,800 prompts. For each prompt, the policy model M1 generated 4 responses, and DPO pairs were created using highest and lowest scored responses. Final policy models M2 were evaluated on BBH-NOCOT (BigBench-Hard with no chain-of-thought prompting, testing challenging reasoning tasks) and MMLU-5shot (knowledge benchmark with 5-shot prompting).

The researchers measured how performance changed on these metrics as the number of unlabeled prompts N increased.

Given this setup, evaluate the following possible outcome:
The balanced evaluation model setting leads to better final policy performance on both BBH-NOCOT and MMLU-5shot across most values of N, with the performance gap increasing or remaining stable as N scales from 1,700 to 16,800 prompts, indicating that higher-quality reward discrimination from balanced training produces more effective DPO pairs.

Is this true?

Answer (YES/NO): NO